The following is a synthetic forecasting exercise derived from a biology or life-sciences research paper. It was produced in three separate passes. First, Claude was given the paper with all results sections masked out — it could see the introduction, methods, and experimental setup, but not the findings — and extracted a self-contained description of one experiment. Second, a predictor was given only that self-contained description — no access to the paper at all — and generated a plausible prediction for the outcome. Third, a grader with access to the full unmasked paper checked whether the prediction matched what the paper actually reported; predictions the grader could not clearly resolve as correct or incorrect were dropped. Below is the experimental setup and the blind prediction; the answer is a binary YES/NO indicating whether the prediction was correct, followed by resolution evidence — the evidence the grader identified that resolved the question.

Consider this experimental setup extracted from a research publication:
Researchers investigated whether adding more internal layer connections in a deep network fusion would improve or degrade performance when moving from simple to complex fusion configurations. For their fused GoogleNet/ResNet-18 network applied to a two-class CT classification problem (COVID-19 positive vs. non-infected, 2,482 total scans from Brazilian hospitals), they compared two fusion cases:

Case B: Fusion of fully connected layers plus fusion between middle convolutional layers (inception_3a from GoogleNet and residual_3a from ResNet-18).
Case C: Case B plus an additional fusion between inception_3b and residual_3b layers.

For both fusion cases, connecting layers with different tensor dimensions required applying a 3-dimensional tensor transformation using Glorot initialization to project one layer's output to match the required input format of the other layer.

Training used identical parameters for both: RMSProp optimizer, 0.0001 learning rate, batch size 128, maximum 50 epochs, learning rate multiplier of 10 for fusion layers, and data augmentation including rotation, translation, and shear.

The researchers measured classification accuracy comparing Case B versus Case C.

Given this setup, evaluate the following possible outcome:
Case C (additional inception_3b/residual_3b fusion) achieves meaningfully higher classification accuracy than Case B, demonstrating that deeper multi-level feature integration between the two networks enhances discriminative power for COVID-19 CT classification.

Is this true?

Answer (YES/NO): NO